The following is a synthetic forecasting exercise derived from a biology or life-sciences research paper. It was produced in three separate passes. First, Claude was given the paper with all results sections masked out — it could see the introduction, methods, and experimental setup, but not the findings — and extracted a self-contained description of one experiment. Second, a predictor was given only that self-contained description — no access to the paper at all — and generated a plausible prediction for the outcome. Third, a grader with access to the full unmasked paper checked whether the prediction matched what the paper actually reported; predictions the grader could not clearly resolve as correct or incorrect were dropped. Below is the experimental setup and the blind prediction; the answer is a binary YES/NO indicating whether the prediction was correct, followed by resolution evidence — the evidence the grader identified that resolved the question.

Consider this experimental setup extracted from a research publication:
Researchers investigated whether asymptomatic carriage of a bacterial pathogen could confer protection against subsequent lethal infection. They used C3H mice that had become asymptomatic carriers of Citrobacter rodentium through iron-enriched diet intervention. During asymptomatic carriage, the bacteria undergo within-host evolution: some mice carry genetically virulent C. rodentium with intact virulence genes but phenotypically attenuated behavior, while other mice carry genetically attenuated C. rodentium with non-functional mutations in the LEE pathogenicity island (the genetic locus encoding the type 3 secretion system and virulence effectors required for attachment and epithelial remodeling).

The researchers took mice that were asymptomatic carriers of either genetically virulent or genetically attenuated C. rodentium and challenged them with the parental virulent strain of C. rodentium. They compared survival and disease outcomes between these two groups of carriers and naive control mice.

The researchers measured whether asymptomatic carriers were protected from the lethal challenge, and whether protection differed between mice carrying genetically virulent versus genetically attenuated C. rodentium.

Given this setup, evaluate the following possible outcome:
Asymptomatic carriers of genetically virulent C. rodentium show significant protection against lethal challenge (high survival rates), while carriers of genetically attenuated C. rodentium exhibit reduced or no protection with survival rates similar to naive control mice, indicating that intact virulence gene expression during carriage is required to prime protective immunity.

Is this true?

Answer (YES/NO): YES